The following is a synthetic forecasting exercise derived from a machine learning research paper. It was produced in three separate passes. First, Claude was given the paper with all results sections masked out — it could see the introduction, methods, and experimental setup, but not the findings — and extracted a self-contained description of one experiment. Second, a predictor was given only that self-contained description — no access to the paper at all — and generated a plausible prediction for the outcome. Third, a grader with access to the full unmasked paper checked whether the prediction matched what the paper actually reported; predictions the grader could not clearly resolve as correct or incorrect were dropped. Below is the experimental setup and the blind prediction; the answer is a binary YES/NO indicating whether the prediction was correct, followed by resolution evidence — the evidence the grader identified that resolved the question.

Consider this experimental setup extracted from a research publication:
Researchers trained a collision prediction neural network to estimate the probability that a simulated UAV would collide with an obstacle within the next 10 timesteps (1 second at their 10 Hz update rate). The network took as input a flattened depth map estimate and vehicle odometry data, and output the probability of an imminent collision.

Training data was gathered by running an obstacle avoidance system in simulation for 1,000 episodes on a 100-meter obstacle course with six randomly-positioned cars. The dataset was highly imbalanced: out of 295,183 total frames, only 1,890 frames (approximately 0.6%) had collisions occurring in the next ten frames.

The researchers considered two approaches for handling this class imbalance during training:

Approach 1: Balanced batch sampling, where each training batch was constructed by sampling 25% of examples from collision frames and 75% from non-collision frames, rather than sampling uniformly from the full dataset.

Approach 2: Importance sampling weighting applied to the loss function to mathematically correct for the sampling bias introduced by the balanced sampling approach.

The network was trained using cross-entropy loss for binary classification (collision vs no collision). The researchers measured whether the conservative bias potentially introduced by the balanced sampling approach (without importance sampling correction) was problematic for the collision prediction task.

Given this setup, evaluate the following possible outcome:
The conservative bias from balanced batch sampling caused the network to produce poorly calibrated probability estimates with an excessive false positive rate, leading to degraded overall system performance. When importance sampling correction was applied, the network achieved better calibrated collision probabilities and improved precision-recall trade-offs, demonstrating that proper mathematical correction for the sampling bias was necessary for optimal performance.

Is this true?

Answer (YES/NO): NO